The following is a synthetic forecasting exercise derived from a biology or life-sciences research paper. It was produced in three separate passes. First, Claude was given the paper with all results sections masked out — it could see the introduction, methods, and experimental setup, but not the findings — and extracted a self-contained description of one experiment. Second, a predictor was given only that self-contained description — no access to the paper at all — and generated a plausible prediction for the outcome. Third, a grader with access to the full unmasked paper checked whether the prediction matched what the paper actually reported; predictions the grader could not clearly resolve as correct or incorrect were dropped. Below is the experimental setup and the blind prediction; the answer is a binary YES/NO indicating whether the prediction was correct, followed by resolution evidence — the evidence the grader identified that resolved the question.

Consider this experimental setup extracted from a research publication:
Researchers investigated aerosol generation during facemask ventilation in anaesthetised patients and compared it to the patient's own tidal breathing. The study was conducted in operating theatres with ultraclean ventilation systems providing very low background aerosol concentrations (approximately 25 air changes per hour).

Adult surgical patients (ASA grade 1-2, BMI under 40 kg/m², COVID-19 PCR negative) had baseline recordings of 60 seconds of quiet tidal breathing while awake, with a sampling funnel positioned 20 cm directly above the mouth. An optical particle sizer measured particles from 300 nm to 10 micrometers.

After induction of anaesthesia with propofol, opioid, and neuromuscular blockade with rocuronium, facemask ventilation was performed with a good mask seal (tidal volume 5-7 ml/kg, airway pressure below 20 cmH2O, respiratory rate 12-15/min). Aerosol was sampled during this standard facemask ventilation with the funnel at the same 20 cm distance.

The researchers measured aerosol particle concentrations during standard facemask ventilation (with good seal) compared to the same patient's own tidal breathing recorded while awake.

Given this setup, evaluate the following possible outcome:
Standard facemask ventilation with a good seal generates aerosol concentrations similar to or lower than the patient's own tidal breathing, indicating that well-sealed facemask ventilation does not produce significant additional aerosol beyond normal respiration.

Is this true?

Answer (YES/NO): YES